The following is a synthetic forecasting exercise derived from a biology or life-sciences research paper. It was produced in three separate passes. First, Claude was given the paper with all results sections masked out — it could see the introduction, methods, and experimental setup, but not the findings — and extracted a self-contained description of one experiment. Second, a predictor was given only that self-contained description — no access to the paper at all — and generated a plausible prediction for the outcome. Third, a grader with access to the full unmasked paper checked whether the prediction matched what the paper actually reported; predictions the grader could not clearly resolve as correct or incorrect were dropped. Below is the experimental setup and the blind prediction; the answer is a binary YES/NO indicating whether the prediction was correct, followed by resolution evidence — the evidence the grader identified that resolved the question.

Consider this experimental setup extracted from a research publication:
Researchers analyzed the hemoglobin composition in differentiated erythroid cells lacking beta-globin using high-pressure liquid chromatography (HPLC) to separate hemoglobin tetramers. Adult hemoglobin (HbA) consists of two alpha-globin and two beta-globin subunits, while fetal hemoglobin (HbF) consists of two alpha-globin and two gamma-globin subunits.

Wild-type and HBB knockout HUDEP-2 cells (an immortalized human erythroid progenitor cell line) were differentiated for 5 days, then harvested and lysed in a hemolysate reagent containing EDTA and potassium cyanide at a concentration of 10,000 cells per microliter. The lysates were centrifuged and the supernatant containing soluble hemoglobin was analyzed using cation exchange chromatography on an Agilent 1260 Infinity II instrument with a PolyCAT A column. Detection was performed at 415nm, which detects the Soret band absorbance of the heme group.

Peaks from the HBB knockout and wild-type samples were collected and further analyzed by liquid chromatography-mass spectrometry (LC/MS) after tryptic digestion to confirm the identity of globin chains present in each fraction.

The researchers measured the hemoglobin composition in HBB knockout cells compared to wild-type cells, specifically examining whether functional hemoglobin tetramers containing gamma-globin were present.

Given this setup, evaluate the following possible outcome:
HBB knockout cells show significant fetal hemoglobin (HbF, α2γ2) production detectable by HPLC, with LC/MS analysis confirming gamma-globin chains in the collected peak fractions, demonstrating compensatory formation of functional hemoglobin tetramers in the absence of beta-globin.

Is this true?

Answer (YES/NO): YES